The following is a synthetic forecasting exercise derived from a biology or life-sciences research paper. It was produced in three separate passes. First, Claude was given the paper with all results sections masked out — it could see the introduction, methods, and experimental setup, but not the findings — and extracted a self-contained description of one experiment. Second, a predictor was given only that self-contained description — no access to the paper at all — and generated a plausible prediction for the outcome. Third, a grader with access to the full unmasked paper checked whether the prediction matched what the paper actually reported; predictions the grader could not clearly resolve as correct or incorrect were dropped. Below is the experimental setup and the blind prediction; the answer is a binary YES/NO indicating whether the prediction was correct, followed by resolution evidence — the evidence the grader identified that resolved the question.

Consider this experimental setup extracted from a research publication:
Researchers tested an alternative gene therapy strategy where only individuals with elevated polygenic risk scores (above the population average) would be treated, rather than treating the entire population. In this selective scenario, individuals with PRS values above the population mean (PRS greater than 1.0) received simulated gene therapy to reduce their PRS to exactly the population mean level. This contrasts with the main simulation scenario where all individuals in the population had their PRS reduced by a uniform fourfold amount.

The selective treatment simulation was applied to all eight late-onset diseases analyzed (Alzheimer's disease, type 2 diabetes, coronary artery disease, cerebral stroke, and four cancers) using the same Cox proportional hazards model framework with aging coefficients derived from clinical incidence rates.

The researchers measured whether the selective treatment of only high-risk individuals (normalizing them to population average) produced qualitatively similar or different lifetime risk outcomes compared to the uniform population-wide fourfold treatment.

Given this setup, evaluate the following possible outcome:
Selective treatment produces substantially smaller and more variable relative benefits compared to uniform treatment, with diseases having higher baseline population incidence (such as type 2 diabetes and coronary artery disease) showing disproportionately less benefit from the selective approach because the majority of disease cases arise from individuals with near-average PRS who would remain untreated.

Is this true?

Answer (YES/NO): NO